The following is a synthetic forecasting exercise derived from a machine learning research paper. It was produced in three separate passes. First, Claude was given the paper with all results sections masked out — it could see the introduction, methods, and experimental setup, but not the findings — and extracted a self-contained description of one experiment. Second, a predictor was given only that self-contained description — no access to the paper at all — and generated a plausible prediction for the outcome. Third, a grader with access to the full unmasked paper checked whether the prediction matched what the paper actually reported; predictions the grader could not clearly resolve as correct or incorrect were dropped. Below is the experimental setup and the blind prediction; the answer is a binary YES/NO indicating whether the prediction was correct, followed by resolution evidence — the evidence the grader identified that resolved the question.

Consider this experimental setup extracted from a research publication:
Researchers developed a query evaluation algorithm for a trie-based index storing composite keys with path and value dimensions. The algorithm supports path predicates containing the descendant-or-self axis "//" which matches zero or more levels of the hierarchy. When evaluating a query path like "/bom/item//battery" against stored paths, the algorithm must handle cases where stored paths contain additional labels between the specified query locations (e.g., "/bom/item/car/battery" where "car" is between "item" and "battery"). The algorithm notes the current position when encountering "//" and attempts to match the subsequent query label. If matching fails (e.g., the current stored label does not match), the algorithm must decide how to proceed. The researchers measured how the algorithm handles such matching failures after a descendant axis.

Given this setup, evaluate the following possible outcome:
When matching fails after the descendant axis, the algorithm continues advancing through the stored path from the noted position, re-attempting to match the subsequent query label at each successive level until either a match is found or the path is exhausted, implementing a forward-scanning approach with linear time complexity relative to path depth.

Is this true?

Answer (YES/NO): YES